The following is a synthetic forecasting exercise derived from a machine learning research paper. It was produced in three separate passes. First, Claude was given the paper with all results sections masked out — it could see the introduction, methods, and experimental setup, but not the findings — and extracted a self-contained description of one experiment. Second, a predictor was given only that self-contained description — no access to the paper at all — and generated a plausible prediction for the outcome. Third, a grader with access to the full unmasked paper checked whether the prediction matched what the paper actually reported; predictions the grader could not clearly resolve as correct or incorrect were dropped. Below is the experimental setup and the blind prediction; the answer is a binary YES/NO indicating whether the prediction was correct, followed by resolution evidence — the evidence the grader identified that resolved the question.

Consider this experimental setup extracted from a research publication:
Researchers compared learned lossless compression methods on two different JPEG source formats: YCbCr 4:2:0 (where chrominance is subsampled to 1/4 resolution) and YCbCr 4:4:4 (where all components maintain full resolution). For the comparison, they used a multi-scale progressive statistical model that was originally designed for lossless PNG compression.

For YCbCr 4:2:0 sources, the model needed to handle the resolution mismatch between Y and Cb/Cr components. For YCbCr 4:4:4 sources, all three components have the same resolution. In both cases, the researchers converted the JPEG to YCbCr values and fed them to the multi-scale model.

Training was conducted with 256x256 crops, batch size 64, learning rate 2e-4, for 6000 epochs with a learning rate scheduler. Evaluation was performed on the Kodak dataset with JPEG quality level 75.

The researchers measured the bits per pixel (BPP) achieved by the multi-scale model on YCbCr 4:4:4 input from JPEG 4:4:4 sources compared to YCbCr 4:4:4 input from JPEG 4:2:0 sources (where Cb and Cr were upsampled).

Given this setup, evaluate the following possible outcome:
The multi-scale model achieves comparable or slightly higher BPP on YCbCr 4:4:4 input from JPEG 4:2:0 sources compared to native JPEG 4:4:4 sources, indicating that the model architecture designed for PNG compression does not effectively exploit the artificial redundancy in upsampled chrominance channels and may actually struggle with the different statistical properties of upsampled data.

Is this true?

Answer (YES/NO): NO